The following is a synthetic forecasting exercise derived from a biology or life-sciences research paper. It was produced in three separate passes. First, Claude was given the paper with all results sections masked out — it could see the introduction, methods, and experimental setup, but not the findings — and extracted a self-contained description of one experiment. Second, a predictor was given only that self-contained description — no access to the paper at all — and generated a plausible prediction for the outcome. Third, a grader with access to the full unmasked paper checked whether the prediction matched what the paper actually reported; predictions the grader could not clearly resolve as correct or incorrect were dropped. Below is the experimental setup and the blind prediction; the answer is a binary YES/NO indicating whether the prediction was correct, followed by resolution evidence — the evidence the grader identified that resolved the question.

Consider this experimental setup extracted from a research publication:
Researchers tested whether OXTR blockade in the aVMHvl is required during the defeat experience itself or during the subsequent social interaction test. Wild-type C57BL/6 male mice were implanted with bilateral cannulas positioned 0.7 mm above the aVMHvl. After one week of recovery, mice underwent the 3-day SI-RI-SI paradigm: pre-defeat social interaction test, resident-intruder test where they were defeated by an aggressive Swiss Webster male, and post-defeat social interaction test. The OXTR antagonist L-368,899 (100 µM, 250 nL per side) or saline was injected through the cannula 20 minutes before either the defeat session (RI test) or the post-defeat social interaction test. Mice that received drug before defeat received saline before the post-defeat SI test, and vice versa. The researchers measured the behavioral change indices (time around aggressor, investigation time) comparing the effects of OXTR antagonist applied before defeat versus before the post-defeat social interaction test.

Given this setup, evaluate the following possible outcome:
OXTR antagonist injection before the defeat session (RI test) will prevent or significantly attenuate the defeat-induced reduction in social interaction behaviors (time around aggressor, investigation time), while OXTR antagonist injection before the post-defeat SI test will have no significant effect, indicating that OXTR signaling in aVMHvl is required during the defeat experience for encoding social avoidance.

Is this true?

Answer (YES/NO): YES